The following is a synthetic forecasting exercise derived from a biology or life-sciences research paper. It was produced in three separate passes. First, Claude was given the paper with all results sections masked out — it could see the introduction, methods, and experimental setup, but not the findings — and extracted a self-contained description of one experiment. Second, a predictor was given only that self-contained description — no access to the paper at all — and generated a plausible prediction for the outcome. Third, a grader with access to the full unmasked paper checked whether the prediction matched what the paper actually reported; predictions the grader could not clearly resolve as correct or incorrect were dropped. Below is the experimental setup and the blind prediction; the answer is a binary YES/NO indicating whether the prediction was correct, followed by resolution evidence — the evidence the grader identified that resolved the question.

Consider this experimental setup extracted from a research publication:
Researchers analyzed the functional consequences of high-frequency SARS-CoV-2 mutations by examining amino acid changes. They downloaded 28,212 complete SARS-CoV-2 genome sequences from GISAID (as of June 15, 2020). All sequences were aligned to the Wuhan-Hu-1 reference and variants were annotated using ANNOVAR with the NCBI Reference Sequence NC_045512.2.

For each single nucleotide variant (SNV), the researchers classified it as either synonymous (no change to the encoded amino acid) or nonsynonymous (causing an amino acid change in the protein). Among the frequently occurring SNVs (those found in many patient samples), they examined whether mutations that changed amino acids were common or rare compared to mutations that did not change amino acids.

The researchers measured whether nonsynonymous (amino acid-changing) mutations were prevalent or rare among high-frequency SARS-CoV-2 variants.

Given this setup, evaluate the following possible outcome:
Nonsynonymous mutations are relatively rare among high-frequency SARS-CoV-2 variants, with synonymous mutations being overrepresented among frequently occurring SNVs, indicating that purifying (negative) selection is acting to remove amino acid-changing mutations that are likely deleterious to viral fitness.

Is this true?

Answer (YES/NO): NO